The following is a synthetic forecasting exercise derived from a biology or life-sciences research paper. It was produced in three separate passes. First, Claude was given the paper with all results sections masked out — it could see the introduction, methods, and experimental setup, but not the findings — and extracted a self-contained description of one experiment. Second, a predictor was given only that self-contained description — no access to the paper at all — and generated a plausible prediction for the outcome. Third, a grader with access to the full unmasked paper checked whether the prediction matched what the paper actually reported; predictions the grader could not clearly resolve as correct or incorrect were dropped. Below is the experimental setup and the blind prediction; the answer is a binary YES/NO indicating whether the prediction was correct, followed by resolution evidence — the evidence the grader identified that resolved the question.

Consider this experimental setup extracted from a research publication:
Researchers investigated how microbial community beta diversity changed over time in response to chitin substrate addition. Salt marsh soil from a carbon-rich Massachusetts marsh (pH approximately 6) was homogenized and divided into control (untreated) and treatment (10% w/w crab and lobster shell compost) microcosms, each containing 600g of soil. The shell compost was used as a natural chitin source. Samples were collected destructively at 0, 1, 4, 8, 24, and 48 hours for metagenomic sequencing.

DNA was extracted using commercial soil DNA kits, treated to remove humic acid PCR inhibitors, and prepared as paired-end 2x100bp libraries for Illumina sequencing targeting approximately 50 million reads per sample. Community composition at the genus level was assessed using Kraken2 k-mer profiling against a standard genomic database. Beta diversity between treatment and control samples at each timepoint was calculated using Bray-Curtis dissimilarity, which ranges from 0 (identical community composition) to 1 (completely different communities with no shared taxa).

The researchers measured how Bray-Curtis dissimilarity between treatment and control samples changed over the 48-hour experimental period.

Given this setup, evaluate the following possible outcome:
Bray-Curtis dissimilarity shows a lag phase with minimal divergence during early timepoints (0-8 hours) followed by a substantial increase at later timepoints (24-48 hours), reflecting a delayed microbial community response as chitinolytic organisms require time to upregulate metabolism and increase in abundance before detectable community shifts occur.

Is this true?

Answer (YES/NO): YES